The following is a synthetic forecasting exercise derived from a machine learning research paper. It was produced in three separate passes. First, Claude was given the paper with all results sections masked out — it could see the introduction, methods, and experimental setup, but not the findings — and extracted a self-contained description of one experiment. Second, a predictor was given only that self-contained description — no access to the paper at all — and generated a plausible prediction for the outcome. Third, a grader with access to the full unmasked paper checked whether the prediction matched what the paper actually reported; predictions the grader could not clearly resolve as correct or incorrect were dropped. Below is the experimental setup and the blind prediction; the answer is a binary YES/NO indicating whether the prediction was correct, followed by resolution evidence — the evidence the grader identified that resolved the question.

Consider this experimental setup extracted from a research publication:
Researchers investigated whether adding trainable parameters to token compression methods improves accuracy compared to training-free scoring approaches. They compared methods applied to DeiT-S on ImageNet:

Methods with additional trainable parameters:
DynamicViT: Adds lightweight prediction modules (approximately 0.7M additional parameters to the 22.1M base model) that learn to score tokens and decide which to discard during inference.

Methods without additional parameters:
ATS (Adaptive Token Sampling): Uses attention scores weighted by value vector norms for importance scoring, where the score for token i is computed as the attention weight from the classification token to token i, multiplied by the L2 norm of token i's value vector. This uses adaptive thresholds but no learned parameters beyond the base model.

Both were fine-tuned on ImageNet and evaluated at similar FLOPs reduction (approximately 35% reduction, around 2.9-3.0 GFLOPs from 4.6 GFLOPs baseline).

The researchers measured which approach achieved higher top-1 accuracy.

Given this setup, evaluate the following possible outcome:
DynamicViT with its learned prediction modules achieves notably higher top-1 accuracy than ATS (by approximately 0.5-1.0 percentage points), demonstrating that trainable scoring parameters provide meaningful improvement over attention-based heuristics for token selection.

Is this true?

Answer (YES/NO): NO